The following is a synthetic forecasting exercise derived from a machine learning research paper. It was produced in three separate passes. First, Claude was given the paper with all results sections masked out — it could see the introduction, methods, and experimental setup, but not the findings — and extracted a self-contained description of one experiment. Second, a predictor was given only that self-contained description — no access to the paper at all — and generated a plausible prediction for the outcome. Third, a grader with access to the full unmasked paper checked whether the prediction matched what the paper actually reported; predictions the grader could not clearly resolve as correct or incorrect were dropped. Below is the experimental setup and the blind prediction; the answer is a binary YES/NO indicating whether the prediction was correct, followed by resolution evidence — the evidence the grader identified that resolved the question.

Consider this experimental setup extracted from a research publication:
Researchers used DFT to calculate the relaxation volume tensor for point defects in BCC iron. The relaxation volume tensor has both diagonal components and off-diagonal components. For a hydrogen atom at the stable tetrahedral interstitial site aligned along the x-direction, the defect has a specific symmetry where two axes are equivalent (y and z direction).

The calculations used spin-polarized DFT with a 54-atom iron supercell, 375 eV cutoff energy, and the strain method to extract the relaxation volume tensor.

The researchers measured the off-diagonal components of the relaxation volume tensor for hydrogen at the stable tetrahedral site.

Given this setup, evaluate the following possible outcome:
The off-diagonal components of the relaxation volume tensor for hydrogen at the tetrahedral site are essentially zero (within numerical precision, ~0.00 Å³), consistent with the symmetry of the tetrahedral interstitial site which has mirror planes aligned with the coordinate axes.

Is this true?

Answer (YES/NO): YES